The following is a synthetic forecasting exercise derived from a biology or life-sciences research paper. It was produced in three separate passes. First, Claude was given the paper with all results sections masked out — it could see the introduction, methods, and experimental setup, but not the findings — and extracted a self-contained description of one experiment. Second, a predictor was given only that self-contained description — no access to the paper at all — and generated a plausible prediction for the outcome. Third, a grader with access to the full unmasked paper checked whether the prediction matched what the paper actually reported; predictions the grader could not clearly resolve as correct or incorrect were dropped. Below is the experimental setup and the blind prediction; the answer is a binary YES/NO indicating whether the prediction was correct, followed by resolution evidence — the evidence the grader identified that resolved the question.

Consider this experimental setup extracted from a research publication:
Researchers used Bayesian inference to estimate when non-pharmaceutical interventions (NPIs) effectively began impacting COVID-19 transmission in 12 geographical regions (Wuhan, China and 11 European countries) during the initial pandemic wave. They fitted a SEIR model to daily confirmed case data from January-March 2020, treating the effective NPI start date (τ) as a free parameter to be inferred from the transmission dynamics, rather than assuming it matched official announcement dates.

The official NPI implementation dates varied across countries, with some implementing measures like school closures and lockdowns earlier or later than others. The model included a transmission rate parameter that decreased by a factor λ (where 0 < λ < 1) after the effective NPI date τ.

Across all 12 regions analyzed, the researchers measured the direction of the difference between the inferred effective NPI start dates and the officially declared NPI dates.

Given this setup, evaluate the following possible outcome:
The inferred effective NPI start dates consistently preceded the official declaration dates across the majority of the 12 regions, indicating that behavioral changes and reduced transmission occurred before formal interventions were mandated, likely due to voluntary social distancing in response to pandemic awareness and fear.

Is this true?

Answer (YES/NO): NO